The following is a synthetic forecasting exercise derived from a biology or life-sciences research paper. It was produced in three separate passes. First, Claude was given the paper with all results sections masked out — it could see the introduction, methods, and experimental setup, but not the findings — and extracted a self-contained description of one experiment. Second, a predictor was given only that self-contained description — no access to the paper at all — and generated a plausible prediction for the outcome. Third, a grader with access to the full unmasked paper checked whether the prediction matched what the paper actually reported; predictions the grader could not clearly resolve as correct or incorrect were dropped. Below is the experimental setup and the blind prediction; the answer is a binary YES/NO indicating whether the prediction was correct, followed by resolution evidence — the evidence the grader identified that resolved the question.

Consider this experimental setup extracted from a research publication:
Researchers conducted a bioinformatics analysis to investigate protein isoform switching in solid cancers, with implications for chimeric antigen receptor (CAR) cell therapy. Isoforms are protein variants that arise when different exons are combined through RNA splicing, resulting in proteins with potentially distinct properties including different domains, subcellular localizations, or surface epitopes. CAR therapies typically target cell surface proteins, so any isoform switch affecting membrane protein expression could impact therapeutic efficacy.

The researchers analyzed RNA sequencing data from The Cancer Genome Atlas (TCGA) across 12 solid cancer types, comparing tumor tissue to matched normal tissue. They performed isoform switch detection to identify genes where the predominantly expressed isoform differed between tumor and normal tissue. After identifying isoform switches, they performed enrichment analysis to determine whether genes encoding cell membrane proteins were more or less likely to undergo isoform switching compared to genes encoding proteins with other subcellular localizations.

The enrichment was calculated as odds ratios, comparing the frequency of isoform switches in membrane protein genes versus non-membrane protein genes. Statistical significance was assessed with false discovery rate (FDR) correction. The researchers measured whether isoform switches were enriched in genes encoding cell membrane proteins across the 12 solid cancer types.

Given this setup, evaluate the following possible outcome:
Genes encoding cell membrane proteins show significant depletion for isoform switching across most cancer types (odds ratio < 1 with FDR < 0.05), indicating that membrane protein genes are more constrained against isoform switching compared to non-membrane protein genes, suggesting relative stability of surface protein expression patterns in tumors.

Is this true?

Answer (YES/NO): NO